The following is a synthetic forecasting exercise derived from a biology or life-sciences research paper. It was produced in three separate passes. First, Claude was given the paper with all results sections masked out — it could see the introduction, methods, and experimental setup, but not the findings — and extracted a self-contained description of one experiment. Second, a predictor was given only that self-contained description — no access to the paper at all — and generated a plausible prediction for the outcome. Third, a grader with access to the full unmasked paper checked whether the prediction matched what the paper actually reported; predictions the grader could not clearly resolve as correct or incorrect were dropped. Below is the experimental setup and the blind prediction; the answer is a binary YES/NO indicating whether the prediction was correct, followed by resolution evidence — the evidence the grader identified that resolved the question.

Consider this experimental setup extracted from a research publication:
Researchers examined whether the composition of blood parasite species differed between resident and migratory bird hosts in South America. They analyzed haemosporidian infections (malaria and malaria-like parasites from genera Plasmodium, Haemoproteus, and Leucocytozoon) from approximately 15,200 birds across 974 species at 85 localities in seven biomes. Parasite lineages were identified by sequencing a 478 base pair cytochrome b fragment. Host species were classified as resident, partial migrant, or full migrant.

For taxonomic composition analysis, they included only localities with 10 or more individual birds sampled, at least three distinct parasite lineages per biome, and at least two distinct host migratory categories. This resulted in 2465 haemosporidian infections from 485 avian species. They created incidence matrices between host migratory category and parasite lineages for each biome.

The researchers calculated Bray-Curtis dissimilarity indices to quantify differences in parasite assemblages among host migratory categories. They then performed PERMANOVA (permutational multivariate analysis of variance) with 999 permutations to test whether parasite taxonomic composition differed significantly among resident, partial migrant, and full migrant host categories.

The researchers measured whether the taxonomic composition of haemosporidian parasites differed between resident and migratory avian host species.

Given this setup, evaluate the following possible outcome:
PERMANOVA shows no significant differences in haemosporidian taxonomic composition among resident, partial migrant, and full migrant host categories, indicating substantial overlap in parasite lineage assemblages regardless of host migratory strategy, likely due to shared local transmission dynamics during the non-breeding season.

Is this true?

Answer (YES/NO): YES